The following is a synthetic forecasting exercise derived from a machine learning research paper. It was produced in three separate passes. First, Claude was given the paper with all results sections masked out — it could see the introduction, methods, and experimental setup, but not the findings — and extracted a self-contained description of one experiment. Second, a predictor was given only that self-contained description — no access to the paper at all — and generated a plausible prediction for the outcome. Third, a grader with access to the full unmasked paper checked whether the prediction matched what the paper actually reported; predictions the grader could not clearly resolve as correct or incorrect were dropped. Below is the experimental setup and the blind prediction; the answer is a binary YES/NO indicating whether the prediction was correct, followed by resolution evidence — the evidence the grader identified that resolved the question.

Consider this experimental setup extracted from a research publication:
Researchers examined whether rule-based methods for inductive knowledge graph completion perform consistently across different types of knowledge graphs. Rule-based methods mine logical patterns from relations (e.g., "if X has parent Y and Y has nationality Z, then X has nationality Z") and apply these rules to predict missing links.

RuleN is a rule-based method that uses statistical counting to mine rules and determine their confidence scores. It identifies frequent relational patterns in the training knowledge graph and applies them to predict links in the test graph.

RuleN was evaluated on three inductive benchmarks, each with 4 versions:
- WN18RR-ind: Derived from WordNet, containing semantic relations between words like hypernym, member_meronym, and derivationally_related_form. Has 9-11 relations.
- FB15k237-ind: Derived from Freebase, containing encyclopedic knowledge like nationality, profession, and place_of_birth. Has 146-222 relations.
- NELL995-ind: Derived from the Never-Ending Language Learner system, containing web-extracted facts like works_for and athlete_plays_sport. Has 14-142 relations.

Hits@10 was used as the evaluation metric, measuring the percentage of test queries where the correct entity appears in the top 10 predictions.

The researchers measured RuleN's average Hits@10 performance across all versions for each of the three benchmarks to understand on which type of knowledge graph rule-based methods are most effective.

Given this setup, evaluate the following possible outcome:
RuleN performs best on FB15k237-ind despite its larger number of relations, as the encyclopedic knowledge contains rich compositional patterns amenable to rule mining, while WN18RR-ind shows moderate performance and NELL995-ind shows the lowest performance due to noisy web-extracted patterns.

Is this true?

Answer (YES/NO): YES